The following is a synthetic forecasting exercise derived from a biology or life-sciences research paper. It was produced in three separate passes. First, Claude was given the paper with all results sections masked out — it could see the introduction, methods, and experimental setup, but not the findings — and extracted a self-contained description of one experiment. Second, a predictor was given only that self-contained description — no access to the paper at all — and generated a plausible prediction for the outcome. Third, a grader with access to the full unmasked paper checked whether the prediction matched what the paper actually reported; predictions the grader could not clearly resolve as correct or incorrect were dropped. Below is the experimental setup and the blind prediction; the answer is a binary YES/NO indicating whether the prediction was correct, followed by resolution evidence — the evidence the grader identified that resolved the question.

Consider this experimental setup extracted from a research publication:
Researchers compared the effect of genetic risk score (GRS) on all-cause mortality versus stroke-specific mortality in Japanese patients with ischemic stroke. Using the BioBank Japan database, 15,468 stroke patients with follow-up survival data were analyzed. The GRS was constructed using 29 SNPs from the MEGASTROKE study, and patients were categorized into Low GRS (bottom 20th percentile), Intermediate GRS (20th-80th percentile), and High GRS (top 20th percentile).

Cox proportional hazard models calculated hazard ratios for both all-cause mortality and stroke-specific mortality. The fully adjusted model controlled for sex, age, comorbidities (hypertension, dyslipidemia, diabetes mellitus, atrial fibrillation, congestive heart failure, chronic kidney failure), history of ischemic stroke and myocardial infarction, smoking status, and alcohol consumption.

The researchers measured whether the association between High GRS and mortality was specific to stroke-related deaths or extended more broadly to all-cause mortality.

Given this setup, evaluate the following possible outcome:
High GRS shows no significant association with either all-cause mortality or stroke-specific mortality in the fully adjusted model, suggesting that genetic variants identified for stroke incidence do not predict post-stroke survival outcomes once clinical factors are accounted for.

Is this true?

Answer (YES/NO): NO